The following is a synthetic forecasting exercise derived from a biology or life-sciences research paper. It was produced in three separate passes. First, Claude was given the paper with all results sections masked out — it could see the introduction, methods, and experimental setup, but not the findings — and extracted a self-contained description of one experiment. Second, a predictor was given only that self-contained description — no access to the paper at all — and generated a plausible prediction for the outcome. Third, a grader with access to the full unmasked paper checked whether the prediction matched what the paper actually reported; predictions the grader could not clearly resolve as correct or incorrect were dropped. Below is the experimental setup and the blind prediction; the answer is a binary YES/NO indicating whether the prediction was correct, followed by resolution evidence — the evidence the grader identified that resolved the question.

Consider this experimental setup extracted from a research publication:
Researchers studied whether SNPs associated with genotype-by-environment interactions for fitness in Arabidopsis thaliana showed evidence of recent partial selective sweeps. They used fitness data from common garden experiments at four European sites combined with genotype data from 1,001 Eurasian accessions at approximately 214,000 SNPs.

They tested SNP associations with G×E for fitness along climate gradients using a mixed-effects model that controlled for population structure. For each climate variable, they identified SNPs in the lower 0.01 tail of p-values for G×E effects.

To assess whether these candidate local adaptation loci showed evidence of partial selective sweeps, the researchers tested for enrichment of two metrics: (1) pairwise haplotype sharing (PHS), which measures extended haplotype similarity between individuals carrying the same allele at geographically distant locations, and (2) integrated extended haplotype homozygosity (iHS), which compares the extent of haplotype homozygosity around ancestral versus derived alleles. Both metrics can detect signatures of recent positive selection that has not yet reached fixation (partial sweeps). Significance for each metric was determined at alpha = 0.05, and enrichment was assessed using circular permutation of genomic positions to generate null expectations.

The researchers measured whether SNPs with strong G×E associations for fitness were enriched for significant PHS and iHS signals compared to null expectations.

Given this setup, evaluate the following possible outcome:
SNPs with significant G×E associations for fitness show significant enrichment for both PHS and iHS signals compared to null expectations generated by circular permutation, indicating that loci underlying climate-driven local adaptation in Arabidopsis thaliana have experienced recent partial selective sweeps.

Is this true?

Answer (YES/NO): YES